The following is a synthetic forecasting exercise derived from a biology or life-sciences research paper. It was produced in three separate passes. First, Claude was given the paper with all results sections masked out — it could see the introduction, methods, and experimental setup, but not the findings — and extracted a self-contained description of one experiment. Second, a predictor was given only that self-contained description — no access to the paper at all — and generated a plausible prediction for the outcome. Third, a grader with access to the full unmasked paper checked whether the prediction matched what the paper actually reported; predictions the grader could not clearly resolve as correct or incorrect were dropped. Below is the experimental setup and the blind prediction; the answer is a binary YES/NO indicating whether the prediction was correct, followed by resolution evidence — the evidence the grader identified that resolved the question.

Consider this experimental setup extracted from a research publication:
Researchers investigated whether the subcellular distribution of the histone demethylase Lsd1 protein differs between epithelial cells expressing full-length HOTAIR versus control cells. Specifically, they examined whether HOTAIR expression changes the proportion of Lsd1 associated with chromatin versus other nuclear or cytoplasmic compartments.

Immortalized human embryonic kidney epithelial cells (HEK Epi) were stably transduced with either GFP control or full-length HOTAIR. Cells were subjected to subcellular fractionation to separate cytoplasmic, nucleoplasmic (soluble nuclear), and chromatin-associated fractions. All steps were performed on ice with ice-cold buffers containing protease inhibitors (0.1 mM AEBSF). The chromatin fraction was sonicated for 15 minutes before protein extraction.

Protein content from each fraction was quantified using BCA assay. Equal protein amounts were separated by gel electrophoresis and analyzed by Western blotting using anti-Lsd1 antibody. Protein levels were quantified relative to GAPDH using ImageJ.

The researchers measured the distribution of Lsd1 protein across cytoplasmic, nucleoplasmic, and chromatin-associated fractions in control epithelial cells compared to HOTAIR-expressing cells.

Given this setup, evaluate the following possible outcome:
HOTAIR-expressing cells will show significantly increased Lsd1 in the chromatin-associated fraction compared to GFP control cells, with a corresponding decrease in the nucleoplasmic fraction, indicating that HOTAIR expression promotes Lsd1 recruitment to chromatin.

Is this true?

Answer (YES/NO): NO